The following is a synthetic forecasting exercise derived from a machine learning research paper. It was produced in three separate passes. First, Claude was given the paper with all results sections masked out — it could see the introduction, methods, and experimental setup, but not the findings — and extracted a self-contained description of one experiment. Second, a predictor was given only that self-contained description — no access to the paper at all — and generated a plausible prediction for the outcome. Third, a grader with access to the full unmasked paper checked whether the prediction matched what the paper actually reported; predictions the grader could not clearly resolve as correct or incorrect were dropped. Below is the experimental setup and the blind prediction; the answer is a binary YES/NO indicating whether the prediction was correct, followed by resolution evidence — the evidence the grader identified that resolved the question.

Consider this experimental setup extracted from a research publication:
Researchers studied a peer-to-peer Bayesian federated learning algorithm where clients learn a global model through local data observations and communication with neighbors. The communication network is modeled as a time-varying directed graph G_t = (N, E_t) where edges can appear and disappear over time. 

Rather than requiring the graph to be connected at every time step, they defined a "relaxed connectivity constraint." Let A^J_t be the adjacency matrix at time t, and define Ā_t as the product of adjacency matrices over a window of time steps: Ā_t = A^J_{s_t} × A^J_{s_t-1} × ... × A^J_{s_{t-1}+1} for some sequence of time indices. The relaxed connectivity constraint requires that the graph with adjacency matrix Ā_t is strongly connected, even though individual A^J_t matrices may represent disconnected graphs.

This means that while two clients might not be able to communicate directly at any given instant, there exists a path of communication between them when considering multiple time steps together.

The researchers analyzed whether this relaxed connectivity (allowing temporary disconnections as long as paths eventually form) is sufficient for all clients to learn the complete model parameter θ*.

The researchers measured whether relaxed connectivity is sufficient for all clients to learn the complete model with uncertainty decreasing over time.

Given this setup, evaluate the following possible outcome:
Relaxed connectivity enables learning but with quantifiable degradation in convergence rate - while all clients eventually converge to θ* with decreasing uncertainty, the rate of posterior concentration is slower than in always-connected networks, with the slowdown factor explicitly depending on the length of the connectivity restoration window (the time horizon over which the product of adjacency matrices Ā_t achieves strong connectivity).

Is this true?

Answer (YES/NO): NO